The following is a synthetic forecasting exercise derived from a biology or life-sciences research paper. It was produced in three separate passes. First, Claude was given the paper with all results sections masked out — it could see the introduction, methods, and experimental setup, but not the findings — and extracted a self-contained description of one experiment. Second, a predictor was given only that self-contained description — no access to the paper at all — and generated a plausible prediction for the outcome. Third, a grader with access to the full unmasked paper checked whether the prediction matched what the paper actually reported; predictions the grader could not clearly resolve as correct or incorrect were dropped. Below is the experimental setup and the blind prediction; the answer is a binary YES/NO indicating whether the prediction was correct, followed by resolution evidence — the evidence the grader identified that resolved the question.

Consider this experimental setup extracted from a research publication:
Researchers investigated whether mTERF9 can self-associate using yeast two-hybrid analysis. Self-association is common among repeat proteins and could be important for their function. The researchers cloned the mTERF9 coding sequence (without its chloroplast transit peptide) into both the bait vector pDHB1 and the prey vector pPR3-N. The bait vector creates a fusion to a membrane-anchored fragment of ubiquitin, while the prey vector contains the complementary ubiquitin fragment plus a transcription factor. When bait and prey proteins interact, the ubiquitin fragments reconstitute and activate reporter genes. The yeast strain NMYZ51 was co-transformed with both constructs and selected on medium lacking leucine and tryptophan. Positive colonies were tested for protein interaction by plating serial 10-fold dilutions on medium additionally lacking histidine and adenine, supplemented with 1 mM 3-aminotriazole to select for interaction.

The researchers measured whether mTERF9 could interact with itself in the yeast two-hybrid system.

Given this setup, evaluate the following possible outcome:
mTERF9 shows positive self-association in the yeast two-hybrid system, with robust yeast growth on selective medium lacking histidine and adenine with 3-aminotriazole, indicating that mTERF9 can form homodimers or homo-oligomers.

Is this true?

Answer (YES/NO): YES